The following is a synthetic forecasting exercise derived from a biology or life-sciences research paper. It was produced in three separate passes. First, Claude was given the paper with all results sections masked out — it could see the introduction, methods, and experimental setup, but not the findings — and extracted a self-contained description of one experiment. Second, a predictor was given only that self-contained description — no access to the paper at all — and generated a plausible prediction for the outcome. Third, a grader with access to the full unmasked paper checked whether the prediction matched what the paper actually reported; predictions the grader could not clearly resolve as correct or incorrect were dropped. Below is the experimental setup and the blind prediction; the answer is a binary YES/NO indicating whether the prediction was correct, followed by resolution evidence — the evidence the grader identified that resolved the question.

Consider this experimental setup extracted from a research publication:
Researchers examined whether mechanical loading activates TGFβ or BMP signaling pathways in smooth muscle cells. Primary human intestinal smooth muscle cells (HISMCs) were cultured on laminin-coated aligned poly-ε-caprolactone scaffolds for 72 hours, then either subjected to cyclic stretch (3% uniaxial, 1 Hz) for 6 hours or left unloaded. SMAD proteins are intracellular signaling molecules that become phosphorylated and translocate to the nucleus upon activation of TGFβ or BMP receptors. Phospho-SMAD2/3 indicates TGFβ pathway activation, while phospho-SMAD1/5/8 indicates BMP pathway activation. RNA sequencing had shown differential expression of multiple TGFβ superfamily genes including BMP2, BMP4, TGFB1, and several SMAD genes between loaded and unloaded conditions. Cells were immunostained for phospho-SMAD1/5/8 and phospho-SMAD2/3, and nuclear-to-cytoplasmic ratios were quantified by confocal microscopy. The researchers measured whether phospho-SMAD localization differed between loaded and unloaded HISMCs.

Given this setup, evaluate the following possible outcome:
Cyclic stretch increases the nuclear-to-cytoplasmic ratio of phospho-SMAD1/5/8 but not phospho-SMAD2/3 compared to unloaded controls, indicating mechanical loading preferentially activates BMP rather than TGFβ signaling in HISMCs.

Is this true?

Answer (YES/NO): NO